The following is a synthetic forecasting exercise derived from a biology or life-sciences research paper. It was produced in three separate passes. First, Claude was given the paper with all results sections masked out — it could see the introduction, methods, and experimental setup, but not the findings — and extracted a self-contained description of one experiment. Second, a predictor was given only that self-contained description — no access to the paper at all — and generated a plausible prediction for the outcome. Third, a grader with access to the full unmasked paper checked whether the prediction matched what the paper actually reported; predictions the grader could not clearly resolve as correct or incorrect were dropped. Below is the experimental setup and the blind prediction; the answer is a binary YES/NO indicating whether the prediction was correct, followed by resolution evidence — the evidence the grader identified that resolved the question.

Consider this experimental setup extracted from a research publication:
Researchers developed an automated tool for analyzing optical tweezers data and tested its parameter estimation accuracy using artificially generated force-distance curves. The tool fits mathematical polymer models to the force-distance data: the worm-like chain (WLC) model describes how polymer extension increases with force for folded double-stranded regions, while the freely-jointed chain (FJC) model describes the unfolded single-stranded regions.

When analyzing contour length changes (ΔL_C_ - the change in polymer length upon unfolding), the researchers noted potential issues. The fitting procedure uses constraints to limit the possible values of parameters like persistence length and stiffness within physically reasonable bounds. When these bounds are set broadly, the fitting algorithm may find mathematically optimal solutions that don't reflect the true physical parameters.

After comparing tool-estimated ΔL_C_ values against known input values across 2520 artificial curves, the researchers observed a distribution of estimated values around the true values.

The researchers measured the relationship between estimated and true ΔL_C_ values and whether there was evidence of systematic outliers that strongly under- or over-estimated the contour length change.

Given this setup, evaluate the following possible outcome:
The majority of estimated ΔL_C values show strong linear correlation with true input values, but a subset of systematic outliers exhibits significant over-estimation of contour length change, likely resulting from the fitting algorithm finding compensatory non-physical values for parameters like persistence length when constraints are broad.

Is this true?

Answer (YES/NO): NO